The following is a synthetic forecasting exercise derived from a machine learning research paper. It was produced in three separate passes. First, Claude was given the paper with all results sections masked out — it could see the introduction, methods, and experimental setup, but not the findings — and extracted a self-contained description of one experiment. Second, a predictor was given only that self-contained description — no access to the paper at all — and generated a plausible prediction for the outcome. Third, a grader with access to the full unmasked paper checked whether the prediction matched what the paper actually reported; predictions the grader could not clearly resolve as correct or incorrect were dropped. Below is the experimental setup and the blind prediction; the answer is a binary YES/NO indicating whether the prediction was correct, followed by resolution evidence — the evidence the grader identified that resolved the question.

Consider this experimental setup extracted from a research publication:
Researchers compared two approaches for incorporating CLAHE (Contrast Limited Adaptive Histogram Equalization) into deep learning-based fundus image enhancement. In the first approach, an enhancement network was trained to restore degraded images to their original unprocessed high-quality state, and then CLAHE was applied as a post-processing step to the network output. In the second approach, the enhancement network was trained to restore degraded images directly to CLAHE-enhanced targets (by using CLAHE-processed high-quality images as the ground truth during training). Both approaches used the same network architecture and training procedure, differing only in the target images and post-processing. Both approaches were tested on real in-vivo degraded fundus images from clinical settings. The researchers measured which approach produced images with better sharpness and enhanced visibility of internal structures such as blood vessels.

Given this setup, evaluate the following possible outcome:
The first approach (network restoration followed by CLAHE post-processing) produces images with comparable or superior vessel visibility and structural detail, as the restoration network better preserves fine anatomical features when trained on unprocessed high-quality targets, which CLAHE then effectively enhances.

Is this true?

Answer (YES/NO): NO